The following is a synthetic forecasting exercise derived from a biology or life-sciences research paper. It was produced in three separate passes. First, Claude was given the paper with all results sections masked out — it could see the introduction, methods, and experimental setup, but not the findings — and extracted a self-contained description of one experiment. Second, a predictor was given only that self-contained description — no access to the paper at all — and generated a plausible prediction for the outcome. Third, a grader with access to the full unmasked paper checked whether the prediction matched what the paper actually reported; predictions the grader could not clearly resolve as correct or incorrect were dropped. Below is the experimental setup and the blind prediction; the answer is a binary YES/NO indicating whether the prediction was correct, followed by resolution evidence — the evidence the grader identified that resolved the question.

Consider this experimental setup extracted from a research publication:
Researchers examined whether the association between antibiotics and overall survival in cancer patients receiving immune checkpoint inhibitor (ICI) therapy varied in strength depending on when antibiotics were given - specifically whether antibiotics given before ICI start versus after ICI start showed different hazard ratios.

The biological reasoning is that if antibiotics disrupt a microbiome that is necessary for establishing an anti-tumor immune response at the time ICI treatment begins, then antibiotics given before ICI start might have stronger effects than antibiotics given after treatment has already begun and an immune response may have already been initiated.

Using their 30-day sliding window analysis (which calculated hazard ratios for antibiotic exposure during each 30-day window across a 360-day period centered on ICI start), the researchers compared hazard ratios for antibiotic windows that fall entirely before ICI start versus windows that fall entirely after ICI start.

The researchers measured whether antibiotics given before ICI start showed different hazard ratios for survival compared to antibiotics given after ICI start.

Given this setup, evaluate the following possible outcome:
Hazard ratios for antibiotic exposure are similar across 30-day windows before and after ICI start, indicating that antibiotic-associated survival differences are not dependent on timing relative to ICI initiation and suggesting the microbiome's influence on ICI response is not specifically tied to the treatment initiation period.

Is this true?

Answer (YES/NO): NO